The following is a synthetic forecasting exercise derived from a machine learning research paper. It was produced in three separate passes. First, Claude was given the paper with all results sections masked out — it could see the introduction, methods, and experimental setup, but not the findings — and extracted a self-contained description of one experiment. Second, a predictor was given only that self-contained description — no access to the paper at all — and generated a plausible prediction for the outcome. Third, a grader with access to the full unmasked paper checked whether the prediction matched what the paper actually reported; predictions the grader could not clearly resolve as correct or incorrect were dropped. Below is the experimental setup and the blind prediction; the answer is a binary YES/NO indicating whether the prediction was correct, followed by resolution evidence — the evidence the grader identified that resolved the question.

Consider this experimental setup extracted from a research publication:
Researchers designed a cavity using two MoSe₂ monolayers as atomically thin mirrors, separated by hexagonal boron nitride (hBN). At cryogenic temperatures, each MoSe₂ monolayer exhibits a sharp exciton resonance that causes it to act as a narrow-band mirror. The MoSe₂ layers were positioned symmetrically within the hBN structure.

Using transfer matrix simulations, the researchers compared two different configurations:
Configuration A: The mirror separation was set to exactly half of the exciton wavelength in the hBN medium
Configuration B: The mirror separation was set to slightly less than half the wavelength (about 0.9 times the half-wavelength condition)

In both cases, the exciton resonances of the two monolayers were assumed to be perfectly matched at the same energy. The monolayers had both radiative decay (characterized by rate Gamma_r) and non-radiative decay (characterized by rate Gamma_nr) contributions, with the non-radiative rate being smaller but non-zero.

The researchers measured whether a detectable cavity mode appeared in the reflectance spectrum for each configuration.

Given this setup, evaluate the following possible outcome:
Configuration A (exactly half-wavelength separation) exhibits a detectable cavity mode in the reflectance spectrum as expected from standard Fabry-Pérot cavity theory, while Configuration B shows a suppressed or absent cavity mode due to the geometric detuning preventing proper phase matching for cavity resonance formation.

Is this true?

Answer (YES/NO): NO